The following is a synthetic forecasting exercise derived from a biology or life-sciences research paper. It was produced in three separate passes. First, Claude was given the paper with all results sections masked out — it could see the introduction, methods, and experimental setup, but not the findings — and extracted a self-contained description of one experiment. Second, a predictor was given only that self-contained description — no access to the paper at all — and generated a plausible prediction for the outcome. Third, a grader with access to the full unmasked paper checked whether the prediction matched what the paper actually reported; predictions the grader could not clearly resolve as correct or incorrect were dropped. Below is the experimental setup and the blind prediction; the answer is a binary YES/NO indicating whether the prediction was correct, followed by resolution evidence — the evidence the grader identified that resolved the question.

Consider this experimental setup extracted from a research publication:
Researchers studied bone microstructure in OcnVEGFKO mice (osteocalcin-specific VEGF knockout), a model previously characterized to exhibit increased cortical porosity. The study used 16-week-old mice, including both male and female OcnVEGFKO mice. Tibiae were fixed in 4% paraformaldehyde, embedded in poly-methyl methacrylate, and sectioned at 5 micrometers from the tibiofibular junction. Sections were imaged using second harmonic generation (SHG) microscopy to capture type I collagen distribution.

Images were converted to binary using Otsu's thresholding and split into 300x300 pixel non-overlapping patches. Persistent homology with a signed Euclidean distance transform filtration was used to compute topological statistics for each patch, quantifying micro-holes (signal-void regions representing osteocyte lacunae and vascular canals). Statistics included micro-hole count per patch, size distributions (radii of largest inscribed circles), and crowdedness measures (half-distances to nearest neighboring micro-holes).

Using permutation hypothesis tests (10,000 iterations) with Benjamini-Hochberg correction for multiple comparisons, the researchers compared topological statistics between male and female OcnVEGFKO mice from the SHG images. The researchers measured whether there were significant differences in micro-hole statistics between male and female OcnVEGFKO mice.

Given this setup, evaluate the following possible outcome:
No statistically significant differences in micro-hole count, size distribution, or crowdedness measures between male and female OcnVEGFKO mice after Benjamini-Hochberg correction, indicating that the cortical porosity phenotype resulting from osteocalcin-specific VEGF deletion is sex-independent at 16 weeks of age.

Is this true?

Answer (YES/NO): NO